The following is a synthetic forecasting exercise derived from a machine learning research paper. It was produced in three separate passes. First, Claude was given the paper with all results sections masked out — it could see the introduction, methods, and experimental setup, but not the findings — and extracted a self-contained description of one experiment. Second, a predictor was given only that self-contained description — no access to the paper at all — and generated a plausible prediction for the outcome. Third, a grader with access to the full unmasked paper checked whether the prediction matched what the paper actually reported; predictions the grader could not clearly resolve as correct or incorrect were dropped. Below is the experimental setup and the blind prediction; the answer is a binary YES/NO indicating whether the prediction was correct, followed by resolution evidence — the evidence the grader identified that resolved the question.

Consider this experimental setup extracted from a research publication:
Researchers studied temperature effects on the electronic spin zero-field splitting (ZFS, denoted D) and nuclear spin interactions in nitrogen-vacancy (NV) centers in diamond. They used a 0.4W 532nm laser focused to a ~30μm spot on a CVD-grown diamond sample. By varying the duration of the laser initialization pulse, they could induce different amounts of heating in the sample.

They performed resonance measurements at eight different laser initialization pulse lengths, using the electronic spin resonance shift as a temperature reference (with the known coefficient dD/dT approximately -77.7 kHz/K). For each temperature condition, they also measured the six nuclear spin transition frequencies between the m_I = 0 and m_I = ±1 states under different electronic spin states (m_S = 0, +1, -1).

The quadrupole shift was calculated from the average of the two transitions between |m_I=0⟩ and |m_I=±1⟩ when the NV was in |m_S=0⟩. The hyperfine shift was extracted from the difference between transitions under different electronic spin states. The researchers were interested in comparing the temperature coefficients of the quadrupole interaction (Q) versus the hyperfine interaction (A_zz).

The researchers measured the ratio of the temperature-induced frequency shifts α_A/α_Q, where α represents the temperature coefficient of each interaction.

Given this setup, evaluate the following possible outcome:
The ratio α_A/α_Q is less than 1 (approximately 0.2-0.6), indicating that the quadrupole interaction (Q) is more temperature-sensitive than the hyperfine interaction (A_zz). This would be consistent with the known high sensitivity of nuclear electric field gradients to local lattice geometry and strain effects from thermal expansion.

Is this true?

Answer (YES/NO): NO